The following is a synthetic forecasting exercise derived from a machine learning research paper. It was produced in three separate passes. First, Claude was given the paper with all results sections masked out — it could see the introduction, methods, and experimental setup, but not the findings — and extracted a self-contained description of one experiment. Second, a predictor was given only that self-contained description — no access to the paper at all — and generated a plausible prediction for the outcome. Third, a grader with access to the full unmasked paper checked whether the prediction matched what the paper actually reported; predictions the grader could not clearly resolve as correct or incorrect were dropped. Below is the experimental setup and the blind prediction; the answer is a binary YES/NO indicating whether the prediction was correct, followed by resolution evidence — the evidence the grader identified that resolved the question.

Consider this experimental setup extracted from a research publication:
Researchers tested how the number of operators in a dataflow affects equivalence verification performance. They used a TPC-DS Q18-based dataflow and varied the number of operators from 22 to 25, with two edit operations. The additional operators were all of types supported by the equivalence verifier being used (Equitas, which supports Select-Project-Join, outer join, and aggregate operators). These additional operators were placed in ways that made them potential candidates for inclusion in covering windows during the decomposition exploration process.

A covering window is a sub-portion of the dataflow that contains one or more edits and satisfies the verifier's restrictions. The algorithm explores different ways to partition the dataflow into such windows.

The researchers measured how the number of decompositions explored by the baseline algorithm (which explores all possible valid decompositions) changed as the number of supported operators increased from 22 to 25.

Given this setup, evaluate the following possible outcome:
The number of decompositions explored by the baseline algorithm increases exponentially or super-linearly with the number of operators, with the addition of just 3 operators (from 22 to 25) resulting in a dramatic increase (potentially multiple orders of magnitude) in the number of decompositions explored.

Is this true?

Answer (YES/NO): NO